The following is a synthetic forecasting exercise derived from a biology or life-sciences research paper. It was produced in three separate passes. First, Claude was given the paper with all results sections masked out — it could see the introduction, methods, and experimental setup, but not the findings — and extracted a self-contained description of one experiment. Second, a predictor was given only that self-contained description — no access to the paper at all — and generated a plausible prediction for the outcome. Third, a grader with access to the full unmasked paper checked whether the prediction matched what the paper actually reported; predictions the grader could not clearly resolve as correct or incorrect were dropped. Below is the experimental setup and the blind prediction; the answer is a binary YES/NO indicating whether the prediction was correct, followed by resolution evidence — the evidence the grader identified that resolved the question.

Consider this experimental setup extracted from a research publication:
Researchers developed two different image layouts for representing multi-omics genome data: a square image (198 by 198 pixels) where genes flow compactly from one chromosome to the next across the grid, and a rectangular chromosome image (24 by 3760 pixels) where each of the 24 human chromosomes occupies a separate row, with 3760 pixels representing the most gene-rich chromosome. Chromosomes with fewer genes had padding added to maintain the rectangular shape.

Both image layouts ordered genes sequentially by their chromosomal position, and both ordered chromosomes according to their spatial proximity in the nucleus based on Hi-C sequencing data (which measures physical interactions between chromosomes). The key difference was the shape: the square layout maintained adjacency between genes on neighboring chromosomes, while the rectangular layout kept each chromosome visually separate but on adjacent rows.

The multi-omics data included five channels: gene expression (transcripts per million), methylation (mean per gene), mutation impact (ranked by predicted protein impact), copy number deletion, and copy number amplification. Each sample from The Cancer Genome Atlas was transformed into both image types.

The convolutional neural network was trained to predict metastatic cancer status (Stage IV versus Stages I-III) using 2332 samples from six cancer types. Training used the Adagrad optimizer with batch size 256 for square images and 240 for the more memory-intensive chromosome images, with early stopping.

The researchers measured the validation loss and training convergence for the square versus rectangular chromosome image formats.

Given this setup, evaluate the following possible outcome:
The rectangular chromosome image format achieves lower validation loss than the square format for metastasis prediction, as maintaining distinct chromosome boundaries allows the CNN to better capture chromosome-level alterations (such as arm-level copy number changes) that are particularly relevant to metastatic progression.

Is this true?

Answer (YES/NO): NO